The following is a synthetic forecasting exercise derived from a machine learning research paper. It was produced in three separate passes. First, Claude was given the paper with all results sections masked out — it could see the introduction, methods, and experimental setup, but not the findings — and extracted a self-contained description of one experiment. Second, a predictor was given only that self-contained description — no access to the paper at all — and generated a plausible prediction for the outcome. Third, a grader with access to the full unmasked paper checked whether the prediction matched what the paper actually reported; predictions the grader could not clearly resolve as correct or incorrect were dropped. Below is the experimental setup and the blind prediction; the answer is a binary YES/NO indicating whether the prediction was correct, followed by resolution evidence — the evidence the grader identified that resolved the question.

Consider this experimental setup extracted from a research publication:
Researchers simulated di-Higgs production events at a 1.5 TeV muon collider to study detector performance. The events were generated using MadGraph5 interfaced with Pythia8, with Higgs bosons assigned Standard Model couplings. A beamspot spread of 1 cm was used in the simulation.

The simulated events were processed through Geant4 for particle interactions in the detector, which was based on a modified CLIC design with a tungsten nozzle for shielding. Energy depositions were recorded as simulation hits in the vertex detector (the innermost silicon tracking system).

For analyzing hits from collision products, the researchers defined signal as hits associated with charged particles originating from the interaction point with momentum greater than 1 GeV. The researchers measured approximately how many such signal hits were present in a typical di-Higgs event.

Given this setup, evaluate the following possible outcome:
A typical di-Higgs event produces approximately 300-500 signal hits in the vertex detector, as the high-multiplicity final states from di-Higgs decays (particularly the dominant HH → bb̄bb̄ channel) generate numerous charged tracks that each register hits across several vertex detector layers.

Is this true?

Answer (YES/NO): NO